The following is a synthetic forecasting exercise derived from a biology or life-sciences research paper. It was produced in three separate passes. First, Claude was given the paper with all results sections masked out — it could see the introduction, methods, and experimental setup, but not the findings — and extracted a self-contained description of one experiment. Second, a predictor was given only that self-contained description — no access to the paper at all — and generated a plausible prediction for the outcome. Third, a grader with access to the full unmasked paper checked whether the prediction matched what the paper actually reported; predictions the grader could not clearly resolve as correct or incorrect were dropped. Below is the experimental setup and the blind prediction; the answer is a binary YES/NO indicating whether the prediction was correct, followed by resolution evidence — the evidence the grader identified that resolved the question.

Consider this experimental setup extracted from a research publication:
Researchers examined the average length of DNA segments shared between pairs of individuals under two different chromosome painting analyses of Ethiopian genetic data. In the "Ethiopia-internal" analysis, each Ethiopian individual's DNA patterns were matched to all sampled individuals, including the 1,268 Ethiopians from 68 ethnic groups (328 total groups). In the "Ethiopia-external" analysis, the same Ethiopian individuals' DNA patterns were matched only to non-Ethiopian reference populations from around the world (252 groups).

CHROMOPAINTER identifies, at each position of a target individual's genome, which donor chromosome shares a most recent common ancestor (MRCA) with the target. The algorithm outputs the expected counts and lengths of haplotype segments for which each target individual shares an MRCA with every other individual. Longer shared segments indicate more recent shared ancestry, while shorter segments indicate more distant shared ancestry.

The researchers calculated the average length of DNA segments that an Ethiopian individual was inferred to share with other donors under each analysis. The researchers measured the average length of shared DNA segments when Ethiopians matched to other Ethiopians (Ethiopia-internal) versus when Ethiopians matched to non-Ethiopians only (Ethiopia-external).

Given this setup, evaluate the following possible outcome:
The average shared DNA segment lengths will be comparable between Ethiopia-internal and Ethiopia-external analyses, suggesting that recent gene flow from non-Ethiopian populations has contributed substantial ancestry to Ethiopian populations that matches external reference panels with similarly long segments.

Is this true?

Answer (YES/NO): NO